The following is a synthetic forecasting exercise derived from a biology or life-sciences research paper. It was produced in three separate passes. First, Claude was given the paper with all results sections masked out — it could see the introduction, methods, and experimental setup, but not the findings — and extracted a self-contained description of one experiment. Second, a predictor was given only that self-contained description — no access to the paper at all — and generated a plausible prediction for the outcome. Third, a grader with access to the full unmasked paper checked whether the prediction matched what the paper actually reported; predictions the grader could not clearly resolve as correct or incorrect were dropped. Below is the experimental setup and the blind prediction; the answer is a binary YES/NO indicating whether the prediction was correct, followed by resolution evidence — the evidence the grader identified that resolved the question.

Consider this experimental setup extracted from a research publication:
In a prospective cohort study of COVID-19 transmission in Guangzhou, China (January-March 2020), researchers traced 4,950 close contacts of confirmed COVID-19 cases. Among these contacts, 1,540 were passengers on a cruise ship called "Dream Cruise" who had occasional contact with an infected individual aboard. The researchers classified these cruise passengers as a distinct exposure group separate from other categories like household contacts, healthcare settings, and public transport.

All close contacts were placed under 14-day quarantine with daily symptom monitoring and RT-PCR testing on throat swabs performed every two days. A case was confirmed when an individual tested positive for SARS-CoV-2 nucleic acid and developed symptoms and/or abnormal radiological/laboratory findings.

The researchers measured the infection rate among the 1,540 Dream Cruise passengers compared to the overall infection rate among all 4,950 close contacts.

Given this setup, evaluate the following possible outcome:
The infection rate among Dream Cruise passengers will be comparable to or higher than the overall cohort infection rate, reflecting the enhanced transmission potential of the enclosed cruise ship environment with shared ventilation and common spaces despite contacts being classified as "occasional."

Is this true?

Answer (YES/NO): NO